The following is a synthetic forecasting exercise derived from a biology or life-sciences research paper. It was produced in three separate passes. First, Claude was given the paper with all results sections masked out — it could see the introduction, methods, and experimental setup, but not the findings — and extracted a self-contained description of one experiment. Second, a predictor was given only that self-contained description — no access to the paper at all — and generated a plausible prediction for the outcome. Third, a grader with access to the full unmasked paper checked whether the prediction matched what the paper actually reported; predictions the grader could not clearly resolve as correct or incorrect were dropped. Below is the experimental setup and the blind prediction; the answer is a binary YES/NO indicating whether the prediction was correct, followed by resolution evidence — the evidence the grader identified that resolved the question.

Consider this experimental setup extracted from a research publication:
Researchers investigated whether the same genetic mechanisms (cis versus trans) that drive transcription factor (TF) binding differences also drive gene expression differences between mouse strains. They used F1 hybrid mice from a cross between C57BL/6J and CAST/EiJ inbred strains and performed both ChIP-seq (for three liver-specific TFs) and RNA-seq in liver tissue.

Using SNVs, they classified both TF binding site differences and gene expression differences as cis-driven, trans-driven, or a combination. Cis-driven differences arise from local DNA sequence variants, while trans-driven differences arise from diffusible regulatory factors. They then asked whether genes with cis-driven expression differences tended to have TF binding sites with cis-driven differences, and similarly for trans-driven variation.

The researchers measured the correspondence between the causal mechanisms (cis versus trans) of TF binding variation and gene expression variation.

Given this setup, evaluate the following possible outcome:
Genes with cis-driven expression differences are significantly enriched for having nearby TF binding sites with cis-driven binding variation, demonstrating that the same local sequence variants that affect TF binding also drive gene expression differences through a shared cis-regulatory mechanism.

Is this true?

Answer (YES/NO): YES